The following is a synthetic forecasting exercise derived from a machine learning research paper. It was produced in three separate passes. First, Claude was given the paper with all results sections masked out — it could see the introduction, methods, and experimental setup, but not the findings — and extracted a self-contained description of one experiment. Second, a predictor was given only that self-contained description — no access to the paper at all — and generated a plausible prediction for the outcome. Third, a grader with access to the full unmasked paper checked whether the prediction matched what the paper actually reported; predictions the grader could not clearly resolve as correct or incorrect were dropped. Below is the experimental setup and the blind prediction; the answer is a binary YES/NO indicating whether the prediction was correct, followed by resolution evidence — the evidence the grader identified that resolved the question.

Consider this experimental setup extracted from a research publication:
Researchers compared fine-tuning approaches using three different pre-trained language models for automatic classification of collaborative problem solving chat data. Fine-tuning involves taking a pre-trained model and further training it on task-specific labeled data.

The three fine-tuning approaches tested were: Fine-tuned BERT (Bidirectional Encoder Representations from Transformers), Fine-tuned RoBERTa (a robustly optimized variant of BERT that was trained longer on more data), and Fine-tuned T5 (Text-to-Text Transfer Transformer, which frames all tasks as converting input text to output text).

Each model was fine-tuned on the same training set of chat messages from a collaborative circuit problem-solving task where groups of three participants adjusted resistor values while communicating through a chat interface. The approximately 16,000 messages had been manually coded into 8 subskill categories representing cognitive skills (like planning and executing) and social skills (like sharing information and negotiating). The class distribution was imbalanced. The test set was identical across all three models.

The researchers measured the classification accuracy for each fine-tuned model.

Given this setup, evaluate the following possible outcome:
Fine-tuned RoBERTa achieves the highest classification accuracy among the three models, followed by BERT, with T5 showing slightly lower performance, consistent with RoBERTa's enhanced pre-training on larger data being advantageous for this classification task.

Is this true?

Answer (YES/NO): NO